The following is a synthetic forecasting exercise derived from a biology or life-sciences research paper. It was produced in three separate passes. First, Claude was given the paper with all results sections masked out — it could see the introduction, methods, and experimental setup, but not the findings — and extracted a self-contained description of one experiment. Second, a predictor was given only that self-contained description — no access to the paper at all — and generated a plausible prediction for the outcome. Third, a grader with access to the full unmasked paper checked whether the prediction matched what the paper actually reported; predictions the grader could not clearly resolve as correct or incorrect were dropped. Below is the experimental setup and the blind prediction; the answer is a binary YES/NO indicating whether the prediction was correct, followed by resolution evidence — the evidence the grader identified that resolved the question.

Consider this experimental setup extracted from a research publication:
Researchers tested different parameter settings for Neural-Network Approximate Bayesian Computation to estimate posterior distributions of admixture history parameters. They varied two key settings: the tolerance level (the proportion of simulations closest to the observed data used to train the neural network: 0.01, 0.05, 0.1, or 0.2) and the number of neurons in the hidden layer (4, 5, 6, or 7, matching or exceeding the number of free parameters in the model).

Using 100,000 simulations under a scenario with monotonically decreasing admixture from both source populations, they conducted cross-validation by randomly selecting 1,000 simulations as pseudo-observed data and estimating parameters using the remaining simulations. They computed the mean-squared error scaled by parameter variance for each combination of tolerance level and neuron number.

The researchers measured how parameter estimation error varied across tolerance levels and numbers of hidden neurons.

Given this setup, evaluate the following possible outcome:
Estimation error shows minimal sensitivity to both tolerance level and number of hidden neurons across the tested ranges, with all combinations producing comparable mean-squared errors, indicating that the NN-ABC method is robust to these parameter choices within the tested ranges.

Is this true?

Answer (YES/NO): NO